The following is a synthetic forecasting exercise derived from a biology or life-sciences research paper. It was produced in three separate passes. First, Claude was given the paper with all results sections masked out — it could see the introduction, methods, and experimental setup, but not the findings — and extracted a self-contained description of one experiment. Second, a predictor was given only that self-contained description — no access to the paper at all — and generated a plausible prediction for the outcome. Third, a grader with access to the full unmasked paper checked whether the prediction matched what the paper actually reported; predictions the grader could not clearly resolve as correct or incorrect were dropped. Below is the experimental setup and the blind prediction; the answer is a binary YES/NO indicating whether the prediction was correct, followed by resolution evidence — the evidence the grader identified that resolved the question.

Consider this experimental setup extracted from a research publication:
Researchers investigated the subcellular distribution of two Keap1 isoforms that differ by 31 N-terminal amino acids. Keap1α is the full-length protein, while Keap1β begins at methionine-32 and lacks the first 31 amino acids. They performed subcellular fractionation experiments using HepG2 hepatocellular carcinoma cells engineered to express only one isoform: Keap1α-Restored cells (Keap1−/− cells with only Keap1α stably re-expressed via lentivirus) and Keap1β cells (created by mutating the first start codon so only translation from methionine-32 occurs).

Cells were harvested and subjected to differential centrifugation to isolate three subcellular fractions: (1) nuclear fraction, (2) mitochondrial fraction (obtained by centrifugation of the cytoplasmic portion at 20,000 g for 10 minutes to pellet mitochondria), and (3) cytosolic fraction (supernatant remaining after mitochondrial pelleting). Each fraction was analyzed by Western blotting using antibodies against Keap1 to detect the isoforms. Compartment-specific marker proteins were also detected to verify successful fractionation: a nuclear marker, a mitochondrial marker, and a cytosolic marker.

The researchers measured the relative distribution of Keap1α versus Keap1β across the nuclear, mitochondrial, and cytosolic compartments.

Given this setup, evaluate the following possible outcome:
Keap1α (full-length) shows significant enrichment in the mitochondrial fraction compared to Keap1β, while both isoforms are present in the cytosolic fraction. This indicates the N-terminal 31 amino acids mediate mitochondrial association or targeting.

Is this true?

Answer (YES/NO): NO